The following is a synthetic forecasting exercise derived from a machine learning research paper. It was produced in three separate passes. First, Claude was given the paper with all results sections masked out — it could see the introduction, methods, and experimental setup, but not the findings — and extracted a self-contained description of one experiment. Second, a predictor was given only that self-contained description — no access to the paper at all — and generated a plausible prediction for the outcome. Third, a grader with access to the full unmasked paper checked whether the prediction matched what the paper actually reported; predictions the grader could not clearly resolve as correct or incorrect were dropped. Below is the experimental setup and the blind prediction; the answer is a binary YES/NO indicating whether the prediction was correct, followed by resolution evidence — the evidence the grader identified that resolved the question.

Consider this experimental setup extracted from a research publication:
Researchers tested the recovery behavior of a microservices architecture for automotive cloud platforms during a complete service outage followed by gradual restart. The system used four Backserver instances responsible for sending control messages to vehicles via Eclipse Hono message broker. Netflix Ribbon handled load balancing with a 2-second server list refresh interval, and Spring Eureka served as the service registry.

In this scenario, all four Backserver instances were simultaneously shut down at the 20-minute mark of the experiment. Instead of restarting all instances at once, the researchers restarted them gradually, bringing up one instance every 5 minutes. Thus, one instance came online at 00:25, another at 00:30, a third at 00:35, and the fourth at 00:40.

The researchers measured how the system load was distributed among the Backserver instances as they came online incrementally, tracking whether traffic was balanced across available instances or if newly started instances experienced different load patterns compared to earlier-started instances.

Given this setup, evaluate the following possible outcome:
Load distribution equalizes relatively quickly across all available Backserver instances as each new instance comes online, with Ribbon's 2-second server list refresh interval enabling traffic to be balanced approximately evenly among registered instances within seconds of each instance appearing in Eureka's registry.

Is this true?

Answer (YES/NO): NO